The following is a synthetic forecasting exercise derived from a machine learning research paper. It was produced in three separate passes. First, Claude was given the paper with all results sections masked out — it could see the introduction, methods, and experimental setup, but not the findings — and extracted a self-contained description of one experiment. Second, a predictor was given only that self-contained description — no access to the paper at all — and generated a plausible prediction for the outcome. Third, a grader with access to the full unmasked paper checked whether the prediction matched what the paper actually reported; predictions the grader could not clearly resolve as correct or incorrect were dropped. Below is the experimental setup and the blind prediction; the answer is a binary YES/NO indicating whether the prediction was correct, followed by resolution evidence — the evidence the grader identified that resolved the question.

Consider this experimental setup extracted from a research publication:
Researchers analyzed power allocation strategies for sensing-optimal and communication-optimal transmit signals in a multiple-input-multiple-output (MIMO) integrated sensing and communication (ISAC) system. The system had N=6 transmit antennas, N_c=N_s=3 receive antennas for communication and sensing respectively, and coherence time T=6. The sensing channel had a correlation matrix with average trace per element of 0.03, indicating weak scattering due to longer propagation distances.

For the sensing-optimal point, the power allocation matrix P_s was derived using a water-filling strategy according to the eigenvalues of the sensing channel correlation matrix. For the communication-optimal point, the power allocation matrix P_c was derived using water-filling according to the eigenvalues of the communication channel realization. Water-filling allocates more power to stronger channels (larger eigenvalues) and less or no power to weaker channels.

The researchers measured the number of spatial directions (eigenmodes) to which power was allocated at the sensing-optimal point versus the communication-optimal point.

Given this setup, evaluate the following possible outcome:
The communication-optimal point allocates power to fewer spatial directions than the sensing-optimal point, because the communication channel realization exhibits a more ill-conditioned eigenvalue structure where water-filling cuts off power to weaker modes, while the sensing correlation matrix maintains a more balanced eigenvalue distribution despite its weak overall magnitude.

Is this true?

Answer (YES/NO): NO